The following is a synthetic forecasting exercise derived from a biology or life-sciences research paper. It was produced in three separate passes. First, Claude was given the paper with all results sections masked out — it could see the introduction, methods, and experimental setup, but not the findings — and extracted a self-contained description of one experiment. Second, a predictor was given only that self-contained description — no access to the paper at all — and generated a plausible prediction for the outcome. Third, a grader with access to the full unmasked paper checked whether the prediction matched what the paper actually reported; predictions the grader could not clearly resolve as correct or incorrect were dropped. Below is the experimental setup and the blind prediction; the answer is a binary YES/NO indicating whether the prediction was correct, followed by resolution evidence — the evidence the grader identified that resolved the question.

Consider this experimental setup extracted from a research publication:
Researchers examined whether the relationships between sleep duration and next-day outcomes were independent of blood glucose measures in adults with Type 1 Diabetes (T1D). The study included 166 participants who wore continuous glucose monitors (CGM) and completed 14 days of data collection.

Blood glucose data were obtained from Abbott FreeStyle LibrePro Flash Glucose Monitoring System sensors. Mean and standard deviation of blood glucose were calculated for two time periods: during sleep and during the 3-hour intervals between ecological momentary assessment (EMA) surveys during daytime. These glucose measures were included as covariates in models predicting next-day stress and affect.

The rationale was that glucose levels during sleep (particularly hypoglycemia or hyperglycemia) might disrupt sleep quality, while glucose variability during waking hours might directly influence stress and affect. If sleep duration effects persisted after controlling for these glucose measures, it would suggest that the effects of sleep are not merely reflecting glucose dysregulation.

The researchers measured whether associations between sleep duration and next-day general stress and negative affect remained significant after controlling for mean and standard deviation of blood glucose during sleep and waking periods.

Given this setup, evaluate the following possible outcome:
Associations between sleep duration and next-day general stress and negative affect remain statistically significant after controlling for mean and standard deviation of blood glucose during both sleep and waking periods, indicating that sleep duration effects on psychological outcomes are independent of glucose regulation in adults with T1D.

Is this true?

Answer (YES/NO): YES